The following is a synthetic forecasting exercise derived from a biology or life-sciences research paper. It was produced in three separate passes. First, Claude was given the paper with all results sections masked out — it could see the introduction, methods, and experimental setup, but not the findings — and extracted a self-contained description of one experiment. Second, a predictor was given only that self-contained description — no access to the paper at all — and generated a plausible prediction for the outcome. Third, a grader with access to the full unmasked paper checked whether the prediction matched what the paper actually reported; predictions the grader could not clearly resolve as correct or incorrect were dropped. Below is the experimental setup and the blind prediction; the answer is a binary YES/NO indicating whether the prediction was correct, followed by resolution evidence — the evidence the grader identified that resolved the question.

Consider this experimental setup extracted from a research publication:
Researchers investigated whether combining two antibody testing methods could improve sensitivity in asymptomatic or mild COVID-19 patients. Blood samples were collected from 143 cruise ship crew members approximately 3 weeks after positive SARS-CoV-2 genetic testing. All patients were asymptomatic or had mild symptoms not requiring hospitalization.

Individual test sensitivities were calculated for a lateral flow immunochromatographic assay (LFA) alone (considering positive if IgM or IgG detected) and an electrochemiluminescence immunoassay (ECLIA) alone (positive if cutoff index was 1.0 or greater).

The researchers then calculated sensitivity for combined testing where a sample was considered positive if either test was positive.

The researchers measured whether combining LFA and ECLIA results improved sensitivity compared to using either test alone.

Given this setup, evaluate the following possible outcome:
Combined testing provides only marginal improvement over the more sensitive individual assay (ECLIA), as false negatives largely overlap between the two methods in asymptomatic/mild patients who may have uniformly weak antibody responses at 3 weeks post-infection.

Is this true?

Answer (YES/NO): NO